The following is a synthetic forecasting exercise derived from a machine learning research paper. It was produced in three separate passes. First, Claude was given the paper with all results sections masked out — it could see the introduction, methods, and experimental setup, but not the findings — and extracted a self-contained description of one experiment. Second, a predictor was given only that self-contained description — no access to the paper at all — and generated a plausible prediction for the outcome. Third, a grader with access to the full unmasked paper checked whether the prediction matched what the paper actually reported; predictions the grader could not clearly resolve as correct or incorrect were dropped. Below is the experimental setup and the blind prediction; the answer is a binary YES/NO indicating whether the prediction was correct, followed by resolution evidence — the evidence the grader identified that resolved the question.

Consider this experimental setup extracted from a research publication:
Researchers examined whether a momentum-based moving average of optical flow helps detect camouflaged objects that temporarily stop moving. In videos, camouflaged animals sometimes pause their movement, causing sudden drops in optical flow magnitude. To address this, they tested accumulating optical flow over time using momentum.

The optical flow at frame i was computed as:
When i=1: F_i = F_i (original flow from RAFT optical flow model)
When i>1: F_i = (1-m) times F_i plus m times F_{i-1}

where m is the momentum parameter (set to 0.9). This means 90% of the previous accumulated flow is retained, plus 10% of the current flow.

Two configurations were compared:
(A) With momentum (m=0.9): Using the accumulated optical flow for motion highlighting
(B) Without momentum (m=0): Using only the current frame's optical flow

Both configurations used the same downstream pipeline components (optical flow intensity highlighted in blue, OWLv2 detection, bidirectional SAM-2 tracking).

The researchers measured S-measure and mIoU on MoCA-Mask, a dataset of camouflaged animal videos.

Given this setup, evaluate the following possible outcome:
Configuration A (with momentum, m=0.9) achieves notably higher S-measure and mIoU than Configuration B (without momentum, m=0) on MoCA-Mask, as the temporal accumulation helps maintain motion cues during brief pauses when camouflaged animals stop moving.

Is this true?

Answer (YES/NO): NO